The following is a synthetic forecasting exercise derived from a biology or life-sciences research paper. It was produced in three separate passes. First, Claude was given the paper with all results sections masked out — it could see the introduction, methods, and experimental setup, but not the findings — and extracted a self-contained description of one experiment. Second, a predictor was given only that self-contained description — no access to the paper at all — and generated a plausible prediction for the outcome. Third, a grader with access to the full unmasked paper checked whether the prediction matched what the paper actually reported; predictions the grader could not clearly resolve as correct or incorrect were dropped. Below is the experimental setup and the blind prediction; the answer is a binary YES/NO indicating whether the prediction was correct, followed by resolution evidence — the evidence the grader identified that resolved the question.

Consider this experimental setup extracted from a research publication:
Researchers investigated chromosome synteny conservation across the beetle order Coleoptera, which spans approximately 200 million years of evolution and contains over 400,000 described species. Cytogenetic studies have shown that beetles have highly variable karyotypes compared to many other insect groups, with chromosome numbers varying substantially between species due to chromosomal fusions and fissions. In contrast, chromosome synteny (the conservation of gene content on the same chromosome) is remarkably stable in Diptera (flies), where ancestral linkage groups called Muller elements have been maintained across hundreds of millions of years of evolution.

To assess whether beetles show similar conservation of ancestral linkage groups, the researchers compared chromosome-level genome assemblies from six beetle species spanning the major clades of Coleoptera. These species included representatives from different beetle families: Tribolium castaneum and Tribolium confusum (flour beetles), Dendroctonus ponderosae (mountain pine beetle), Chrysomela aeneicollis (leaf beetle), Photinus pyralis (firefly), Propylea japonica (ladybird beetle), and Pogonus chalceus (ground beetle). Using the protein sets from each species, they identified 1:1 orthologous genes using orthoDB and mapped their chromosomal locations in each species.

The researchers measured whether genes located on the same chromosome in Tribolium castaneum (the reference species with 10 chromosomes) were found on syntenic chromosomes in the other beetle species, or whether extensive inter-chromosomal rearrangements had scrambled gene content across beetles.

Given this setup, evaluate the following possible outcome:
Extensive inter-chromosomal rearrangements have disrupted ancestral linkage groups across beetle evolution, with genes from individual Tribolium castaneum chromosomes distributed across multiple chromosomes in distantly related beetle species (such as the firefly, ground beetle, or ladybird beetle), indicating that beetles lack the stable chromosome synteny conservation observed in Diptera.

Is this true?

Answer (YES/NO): NO